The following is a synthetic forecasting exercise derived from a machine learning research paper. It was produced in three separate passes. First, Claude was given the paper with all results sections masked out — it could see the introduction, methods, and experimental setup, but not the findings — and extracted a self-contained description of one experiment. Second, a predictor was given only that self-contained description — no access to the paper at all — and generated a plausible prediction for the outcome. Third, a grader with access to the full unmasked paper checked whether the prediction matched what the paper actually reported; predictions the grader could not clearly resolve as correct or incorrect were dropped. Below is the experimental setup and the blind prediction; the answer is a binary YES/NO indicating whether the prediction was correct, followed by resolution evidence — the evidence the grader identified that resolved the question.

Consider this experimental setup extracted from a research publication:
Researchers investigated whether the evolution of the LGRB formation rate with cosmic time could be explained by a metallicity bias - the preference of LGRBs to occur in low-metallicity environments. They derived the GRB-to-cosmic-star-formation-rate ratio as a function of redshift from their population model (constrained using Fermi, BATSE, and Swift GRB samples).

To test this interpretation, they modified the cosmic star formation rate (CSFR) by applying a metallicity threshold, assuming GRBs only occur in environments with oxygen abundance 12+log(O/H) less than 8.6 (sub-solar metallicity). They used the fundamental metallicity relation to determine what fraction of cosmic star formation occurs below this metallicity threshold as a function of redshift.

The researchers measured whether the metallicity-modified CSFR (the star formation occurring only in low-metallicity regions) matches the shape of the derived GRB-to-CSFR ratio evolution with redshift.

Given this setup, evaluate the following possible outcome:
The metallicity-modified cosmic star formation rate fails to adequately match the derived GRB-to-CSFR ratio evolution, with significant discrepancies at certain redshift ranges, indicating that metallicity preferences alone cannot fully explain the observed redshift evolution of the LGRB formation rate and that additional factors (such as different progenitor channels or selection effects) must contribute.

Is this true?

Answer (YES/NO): NO